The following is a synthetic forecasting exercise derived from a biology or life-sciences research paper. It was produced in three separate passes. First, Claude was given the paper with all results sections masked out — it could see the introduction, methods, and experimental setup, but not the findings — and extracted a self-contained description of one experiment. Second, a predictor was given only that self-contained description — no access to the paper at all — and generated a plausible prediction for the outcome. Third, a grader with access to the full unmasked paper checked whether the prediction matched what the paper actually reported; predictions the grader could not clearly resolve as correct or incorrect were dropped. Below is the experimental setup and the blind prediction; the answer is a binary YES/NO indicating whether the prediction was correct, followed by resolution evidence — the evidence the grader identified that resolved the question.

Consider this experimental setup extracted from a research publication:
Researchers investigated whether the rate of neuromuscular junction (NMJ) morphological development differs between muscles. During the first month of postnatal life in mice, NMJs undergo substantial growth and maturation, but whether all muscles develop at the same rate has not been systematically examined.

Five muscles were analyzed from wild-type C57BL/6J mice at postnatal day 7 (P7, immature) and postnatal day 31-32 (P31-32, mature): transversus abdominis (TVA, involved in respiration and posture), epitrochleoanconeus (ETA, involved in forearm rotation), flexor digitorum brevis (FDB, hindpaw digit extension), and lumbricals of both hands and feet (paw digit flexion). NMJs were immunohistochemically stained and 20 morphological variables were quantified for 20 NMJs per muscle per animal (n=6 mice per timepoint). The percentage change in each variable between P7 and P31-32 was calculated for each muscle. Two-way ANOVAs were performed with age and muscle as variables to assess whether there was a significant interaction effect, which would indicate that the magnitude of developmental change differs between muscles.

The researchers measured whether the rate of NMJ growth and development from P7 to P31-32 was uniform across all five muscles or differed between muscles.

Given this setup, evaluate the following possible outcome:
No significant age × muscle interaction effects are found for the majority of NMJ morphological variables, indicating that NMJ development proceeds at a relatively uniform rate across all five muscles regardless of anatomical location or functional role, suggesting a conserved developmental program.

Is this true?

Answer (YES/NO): NO